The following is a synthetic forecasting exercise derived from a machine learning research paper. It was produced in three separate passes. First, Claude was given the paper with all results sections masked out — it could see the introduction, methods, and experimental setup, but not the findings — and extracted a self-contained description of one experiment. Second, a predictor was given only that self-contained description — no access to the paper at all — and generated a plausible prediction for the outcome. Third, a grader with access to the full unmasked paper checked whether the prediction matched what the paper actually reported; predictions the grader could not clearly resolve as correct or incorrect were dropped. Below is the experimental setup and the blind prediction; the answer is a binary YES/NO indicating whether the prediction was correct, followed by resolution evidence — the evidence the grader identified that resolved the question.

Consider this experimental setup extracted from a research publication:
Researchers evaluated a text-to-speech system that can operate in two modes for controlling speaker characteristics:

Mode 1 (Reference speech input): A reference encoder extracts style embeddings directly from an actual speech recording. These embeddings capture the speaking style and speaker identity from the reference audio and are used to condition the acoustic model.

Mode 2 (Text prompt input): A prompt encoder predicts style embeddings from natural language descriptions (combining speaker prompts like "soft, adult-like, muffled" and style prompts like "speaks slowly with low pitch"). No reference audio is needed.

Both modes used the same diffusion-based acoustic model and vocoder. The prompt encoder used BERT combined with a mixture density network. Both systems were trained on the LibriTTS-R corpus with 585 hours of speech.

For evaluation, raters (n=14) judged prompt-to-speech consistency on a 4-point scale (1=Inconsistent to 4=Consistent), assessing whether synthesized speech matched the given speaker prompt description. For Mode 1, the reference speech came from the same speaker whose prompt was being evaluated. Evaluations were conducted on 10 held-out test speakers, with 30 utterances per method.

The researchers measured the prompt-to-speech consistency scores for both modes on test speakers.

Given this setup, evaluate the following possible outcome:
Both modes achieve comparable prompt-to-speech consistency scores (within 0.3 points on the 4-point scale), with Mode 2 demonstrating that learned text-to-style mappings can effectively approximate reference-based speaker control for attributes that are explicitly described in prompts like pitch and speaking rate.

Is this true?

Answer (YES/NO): NO